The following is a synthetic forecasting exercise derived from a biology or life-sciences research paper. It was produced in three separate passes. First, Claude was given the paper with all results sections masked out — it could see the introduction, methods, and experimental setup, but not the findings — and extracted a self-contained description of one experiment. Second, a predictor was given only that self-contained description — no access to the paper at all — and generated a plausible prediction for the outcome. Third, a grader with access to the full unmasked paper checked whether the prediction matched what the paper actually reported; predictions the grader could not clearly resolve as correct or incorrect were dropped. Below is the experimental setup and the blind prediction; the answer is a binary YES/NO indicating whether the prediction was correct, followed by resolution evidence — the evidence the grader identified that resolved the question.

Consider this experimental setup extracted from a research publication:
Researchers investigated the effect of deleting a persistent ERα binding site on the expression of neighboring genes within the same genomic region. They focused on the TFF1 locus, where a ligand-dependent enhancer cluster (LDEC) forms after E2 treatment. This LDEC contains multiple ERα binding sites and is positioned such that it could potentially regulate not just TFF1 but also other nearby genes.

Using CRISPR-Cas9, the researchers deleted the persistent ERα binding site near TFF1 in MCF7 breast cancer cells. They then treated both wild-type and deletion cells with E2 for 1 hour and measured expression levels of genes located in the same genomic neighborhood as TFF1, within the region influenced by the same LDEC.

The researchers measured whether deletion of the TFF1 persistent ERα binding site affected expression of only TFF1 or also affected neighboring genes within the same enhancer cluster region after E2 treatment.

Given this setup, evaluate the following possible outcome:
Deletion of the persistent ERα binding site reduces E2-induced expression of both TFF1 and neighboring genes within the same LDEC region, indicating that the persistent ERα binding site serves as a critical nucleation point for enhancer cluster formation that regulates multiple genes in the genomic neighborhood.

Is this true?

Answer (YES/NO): YES